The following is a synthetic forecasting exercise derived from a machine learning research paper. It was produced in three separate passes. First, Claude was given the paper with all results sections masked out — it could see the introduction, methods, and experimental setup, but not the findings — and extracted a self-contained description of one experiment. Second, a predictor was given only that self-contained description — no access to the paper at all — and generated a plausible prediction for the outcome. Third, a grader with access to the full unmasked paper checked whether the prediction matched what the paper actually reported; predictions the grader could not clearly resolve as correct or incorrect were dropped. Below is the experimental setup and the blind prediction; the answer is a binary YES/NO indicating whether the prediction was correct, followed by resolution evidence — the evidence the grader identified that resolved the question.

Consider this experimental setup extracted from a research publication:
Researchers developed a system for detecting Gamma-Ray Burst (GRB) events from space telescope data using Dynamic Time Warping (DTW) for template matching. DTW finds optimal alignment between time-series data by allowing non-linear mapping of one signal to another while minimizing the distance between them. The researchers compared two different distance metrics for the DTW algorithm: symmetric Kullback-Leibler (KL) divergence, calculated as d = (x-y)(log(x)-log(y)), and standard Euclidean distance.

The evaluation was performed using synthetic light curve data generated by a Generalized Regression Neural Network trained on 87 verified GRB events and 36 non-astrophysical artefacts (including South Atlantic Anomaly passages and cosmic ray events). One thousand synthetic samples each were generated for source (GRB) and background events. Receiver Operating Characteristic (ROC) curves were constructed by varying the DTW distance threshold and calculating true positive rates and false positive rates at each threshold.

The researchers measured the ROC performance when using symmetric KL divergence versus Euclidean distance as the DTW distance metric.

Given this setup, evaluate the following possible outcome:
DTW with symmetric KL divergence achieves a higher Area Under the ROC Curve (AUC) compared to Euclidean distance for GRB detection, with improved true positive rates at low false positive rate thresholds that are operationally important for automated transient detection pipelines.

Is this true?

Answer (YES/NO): YES